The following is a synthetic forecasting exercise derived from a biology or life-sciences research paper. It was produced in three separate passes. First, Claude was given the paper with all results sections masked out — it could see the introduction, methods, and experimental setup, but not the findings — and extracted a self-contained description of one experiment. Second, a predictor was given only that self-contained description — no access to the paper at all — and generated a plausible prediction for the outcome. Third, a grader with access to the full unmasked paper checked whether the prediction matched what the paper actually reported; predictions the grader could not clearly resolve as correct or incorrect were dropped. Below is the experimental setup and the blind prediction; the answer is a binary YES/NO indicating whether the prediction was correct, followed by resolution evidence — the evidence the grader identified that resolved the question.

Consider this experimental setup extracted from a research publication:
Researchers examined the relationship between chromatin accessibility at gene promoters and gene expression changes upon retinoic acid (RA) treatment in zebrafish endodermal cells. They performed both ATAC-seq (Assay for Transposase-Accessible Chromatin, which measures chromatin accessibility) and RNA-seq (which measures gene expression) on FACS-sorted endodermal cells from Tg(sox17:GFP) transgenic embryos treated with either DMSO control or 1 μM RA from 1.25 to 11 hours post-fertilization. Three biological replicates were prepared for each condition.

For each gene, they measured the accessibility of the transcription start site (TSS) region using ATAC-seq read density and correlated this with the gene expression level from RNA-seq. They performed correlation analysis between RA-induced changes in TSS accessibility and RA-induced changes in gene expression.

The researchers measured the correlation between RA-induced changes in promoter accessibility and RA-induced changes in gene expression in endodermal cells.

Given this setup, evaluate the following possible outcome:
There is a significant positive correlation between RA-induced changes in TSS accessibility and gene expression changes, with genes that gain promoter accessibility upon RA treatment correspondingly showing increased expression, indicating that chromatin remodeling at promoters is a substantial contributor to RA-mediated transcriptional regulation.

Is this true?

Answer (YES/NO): NO